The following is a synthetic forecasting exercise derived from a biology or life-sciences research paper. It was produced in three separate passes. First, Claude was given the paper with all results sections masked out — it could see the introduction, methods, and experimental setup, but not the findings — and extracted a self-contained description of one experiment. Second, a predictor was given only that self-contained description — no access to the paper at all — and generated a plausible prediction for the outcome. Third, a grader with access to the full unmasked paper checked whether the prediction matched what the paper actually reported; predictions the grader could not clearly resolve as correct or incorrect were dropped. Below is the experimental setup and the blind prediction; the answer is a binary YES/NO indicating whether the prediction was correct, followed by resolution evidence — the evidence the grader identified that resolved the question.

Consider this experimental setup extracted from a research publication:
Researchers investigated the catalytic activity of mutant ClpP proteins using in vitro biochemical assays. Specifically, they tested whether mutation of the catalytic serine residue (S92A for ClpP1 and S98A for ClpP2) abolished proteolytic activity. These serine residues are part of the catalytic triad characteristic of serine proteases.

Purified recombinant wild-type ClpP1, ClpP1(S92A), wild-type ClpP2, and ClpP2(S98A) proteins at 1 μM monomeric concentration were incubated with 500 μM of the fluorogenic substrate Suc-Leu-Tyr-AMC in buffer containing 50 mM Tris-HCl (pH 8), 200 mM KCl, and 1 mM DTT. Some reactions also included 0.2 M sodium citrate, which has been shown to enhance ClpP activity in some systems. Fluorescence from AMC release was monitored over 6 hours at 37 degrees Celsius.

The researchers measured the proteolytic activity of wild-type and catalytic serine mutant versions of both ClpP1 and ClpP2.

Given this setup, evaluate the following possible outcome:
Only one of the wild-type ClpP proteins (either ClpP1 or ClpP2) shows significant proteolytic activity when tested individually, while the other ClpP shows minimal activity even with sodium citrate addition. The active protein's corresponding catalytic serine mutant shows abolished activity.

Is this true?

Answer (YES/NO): YES